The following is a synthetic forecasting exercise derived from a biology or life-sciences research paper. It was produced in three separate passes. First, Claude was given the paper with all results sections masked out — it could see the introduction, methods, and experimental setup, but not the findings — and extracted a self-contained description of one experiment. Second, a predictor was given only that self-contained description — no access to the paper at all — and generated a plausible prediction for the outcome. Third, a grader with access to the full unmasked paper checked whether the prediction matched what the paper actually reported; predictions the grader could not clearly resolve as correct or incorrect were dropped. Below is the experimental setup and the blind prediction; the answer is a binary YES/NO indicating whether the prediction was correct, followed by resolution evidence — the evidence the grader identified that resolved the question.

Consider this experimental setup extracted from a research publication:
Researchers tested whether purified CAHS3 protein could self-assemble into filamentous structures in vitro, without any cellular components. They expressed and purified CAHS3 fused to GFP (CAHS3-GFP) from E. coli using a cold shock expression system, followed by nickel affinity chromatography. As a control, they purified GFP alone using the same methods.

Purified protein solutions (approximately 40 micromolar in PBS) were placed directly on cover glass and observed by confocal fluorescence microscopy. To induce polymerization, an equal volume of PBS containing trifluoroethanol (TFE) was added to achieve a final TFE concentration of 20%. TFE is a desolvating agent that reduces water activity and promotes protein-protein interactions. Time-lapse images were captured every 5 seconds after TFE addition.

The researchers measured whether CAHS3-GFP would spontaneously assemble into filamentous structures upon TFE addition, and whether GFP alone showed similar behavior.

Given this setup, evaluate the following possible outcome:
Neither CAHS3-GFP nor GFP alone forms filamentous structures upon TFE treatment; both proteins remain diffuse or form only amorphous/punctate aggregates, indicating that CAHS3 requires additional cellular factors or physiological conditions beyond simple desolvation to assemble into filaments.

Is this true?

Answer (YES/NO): NO